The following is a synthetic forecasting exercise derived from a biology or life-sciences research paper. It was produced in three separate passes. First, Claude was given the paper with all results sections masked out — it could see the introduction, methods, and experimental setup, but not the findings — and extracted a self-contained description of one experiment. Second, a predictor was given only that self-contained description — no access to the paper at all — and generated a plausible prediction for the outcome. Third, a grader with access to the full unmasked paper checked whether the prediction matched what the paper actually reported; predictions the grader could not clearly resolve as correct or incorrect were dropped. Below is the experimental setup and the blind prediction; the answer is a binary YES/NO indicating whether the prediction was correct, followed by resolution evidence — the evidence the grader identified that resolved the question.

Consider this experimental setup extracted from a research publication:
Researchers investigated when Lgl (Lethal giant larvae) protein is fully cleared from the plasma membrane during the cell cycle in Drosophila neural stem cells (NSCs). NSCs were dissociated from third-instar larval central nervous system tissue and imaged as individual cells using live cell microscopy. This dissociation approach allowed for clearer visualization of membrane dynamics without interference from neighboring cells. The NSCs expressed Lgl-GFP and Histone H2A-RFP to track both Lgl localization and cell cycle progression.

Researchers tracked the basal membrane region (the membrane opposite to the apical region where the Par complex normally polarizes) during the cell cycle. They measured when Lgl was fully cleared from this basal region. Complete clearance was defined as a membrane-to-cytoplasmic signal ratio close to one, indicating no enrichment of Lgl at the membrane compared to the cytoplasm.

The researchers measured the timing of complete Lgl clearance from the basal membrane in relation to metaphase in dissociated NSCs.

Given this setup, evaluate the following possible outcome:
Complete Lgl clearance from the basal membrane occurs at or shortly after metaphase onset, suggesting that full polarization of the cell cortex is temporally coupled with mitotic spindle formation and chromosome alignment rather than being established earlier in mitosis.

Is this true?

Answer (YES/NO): NO